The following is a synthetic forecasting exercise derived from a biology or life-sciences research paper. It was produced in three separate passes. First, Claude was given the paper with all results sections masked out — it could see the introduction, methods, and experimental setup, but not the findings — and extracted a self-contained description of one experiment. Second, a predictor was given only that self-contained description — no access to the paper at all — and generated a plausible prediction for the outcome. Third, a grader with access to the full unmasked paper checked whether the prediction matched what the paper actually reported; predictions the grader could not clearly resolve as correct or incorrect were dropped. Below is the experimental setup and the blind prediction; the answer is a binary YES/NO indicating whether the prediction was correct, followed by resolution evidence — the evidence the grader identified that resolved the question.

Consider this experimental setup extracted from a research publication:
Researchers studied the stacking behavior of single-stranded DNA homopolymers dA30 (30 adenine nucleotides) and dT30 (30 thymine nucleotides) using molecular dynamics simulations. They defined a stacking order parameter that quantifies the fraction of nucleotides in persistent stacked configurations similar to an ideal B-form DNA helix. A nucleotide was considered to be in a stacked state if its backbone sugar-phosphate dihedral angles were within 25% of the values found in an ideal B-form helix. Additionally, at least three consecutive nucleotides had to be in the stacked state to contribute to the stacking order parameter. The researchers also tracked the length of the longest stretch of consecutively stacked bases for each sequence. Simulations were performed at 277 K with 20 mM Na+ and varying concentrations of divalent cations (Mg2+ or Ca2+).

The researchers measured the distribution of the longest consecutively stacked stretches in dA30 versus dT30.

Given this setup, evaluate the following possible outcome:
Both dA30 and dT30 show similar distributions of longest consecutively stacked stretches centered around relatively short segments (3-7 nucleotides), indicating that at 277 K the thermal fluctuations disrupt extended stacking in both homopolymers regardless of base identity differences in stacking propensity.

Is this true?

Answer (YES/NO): NO